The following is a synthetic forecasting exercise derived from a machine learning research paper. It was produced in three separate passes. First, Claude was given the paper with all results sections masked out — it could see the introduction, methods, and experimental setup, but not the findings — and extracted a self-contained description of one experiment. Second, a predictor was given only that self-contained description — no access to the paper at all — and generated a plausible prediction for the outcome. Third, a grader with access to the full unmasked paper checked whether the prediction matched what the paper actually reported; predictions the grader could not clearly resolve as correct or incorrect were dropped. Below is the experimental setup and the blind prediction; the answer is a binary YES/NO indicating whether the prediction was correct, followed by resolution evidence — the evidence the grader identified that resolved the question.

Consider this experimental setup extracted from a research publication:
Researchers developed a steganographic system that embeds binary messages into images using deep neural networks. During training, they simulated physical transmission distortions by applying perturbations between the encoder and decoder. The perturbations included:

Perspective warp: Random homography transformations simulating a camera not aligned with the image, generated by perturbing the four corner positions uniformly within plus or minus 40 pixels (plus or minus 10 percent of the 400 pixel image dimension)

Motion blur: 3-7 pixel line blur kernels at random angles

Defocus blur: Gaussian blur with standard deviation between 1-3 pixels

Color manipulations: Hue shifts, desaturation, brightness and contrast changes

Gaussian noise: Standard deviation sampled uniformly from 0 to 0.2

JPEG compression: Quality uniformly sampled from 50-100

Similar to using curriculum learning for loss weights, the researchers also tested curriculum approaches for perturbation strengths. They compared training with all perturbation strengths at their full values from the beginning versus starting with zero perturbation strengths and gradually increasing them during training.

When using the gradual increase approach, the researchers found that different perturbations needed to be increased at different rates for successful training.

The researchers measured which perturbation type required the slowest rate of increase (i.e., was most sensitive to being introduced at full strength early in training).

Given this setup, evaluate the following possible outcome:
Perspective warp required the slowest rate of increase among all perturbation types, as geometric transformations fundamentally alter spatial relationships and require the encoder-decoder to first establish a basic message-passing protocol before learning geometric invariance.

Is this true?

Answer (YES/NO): YES